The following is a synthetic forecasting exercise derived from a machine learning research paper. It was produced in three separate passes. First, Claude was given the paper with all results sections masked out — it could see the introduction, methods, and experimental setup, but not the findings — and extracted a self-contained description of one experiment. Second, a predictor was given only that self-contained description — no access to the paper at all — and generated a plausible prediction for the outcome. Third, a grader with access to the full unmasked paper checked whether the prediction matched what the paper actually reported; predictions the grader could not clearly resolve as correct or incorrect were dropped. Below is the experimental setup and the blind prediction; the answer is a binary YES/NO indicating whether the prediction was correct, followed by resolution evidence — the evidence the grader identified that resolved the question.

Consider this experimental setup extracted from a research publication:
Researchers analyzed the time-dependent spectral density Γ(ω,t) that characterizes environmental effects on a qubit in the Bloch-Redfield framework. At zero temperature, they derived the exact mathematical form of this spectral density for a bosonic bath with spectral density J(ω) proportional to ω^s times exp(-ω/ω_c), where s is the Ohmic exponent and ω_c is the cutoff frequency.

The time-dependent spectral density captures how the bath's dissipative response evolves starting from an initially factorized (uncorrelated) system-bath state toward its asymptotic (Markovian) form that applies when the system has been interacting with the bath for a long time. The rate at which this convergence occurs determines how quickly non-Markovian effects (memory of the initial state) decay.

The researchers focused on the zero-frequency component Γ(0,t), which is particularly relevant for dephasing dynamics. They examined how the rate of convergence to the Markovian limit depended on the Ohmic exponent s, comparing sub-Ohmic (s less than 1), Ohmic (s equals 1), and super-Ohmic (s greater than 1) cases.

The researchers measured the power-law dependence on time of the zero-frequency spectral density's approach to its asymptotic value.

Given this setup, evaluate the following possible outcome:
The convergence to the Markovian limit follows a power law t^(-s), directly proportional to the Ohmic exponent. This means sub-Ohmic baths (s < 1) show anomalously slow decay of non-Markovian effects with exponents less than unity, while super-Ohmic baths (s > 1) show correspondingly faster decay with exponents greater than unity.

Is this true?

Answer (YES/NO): YES